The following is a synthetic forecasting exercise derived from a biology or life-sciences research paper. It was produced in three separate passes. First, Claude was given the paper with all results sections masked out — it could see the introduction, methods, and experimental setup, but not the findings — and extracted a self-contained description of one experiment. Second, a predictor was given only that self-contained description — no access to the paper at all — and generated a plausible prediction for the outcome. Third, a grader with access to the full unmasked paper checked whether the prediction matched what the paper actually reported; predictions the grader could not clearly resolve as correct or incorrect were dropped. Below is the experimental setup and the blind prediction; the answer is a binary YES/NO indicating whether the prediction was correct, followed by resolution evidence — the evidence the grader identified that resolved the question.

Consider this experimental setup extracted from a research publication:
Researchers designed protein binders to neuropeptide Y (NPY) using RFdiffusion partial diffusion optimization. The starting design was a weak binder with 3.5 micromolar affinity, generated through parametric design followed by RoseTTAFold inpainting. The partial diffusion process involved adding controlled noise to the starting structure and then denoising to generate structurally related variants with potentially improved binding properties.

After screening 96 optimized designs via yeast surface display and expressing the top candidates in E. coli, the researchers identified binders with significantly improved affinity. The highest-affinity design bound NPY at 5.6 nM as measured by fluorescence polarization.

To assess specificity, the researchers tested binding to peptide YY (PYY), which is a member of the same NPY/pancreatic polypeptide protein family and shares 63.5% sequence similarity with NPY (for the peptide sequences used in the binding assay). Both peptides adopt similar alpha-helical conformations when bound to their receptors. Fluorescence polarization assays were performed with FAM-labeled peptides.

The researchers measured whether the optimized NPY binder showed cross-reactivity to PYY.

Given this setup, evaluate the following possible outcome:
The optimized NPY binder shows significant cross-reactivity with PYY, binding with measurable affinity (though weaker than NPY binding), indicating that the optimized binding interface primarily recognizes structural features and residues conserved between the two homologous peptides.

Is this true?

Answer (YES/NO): NO